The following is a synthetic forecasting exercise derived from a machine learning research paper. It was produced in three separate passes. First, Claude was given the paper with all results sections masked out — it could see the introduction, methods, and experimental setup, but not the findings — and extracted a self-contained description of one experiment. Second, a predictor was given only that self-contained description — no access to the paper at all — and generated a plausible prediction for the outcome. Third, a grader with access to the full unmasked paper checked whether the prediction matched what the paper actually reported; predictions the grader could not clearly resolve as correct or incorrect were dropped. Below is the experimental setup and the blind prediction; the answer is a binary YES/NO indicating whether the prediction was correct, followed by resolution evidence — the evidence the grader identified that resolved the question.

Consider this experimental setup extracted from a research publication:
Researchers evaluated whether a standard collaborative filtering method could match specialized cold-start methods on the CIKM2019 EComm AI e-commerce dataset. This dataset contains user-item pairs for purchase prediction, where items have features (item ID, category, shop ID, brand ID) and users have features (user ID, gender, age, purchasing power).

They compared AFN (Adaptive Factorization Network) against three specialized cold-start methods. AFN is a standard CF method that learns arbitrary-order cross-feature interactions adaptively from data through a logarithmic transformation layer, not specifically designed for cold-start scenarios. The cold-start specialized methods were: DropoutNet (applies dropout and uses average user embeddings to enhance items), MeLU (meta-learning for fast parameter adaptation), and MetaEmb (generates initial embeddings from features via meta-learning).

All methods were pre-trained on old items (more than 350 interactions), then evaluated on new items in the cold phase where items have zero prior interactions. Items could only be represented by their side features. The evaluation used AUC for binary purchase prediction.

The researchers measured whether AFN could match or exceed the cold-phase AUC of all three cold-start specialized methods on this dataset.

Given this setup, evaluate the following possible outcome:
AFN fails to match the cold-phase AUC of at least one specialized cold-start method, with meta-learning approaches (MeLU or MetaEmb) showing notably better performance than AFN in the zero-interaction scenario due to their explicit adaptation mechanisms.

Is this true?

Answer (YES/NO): NO